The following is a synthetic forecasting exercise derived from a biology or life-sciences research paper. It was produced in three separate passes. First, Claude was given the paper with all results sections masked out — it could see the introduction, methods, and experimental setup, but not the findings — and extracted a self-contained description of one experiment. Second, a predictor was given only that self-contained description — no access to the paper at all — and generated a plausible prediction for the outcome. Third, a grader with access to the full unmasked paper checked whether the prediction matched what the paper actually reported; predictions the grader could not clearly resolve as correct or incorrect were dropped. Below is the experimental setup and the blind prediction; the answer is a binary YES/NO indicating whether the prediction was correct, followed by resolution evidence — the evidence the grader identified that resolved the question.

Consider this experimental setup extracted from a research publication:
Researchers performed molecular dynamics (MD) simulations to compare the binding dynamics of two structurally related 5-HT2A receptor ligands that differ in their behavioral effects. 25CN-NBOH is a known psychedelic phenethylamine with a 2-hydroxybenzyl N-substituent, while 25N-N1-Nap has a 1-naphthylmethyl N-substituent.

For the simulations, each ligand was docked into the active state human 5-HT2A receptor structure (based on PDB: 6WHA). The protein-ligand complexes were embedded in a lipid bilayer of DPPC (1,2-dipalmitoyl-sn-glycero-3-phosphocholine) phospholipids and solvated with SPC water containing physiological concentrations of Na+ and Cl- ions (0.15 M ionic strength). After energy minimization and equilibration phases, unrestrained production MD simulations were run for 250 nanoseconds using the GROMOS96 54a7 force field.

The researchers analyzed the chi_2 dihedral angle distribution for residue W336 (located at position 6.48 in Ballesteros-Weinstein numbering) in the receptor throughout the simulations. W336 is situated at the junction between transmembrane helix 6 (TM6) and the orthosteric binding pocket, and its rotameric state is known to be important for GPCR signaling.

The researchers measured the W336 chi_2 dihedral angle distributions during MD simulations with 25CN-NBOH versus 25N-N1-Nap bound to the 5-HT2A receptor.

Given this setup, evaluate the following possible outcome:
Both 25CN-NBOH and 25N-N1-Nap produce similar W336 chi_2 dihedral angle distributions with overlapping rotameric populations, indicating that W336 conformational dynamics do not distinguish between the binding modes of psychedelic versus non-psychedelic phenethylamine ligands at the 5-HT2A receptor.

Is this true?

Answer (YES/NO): NO